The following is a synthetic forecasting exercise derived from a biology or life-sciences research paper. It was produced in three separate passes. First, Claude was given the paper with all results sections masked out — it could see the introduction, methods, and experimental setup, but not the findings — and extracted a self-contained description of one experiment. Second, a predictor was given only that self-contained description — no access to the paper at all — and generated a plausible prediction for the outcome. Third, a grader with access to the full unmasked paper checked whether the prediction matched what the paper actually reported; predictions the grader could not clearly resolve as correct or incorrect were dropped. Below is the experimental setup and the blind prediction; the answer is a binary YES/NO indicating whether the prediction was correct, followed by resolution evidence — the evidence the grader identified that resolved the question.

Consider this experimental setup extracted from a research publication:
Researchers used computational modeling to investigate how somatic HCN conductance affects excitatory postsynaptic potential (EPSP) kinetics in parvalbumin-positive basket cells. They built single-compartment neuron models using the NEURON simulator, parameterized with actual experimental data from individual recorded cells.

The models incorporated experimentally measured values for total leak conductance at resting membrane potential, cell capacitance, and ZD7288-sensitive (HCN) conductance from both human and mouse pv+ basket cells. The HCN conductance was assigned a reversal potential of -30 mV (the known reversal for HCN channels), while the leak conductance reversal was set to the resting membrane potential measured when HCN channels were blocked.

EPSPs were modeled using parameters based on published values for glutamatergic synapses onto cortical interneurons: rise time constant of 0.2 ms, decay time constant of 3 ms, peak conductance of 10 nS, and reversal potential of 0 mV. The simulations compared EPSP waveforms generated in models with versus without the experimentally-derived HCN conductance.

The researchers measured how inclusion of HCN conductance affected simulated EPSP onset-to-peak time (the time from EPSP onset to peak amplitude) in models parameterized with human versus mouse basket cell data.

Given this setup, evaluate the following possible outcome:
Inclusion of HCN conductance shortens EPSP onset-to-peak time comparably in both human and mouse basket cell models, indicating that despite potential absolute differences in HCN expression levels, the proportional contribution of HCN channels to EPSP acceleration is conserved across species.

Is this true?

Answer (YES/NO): NO